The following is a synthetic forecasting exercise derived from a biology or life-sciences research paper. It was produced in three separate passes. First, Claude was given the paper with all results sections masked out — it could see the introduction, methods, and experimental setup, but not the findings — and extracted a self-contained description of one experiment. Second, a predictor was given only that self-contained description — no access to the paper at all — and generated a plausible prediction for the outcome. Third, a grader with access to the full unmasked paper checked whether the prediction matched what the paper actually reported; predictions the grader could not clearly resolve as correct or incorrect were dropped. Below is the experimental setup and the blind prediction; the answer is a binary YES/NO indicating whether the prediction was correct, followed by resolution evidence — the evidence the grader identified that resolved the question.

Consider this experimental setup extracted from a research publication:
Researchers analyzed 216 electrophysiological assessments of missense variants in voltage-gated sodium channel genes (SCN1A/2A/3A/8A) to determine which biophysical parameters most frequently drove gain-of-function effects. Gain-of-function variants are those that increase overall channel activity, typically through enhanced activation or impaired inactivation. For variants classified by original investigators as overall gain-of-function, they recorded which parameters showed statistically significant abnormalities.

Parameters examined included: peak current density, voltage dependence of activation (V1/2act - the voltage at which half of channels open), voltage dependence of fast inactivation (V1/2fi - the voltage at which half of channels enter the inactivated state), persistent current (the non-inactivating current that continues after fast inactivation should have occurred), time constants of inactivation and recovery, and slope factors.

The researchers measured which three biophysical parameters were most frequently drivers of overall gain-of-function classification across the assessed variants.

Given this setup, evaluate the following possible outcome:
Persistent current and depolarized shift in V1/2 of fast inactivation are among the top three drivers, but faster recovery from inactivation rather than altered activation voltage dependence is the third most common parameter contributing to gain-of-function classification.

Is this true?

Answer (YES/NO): NO